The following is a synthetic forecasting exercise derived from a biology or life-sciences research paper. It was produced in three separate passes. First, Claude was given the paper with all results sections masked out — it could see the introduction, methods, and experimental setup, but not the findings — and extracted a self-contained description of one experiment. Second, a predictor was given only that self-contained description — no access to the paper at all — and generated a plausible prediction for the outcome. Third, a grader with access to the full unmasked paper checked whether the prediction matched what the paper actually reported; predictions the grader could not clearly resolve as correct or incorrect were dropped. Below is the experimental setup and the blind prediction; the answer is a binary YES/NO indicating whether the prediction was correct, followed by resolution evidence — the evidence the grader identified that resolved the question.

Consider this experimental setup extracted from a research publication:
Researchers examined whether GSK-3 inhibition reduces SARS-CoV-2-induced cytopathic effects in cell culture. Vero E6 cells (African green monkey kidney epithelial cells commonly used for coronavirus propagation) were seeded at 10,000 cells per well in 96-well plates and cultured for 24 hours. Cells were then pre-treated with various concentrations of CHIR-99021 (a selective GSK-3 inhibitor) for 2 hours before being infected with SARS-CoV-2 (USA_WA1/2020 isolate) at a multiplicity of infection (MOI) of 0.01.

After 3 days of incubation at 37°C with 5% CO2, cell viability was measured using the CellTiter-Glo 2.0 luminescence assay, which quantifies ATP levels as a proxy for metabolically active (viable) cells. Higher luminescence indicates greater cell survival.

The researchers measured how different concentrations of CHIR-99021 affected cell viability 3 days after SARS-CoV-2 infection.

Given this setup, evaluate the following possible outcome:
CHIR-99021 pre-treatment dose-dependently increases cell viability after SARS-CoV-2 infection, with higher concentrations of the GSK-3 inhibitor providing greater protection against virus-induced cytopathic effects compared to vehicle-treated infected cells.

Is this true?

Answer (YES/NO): NO